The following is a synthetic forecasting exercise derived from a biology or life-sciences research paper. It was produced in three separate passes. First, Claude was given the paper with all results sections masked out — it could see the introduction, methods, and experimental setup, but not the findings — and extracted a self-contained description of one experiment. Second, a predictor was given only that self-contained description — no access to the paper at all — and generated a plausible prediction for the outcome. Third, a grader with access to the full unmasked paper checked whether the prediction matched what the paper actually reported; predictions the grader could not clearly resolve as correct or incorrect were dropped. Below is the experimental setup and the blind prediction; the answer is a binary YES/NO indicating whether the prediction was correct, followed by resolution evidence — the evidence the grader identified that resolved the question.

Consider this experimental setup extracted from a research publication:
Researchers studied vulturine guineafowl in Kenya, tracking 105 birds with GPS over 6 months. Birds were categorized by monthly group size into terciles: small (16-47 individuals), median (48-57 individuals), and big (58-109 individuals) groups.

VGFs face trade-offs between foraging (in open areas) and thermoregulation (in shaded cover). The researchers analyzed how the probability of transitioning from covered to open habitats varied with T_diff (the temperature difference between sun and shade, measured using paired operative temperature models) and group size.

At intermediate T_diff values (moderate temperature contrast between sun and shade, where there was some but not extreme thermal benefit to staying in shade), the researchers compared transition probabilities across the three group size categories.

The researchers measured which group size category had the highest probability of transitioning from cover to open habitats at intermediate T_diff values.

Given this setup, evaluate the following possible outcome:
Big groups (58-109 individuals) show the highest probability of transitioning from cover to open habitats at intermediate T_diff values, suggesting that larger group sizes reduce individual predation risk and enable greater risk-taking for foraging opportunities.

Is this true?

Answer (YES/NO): NO